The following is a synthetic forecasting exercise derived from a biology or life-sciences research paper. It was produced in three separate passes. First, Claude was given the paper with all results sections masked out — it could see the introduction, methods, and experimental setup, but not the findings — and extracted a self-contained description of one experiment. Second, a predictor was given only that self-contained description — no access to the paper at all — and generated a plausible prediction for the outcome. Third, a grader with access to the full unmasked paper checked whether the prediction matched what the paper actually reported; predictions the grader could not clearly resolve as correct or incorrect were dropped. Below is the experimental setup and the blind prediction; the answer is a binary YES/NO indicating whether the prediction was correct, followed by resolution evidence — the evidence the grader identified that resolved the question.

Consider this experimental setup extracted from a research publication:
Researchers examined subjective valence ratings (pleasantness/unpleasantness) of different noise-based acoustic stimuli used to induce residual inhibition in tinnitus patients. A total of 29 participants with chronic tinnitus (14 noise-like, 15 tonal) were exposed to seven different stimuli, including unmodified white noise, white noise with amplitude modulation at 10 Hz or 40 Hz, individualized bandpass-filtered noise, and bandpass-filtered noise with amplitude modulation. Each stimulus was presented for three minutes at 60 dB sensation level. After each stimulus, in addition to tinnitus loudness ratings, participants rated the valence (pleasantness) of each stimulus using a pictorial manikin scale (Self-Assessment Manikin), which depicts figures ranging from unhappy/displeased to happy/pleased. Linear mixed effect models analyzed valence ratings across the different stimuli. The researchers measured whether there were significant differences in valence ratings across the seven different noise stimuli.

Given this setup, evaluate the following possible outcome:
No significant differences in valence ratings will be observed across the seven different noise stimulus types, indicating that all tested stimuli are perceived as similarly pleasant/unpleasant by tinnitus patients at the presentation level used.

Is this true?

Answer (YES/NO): NO